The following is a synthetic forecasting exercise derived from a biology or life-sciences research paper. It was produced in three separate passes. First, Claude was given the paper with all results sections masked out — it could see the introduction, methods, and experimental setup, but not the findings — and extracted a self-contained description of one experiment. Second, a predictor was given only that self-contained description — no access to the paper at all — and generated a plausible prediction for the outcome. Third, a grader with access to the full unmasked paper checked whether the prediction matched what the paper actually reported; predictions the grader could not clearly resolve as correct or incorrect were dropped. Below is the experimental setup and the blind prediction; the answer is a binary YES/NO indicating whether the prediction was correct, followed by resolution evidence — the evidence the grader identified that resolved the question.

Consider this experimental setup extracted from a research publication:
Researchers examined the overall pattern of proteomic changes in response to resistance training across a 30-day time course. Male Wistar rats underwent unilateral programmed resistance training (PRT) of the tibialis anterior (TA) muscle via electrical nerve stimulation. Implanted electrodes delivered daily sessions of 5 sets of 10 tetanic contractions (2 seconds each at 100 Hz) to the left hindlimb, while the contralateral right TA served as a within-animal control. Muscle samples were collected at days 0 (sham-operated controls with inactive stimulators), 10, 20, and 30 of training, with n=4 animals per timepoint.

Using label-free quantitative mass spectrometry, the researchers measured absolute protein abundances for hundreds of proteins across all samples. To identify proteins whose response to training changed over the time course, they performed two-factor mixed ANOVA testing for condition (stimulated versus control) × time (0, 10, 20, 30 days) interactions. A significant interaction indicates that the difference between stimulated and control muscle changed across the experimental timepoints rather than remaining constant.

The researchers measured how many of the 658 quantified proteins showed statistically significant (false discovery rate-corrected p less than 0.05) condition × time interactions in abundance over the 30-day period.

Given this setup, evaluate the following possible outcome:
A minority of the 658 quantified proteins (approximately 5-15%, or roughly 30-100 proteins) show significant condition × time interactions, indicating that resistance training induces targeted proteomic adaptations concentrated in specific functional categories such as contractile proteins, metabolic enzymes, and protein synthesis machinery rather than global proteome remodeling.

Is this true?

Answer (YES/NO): NO